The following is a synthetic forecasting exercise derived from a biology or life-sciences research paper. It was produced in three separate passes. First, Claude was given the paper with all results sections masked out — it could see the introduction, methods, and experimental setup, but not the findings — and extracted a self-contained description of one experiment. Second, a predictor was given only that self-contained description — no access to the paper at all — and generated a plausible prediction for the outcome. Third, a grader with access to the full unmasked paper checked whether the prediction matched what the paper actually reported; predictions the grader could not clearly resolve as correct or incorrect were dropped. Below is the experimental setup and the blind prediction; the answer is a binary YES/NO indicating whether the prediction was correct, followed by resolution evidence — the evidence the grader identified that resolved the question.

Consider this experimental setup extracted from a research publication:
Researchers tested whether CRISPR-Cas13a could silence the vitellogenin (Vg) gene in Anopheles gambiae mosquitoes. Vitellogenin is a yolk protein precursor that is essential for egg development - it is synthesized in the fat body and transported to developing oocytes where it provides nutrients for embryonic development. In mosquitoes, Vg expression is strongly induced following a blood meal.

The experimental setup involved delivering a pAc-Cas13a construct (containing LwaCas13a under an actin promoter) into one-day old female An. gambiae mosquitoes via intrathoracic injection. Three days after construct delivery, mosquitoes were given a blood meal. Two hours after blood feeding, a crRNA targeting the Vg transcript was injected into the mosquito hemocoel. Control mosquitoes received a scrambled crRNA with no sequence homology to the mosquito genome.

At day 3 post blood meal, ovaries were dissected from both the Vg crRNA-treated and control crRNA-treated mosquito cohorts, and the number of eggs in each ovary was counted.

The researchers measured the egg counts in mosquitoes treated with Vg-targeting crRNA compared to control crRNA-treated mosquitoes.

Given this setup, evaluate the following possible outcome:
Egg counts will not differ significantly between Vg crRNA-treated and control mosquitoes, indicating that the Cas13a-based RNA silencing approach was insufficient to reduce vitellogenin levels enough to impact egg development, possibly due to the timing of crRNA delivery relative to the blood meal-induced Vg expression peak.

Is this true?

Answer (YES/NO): NO